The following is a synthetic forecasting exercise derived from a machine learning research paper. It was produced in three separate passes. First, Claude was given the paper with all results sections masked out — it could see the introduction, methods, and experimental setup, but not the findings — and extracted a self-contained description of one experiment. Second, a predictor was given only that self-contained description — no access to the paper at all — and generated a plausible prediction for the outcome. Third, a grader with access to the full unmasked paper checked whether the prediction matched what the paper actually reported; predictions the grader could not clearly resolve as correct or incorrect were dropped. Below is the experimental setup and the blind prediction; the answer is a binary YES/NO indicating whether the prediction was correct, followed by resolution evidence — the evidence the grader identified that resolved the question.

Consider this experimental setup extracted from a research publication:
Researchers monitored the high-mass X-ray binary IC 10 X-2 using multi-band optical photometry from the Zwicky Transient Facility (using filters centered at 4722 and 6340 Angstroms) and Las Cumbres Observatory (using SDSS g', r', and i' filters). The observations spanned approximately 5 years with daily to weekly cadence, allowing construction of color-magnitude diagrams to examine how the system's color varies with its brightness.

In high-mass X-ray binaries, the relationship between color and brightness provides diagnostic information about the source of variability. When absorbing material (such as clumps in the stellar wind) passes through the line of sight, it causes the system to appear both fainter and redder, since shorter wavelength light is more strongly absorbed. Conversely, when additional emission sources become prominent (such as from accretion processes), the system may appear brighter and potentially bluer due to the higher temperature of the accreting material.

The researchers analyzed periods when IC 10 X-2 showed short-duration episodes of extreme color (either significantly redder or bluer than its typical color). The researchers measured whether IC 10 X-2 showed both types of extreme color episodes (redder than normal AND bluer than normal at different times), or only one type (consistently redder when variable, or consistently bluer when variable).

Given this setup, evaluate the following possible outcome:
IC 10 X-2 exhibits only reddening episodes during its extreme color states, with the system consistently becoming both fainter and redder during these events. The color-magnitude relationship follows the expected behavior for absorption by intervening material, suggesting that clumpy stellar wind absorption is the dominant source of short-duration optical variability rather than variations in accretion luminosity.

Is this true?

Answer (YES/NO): NO